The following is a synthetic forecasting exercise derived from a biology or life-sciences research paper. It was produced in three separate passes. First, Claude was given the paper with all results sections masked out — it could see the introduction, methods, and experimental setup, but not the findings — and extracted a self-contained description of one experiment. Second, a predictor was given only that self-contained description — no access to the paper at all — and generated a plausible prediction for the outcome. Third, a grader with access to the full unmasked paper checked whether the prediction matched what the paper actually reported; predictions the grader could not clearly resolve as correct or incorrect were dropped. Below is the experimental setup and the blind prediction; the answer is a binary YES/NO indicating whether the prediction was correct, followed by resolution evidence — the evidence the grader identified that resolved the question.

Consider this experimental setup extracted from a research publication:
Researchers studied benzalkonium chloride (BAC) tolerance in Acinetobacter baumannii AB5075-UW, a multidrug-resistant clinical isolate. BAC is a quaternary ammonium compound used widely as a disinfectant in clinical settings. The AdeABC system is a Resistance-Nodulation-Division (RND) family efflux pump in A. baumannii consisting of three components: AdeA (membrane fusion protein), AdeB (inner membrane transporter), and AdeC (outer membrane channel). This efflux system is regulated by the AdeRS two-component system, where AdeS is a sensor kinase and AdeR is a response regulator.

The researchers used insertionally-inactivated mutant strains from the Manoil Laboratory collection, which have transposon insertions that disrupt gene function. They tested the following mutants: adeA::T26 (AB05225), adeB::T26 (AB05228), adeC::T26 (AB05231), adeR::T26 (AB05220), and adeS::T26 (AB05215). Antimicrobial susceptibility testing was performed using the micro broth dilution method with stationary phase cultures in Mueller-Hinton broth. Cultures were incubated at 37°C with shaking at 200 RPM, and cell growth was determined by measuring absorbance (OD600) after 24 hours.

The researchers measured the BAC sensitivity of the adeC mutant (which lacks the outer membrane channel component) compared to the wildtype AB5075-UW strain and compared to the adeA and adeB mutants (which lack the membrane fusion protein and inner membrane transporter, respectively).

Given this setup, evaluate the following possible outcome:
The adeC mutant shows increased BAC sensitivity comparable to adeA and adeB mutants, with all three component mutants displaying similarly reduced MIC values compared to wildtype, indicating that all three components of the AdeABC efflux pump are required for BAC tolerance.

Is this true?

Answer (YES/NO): YES